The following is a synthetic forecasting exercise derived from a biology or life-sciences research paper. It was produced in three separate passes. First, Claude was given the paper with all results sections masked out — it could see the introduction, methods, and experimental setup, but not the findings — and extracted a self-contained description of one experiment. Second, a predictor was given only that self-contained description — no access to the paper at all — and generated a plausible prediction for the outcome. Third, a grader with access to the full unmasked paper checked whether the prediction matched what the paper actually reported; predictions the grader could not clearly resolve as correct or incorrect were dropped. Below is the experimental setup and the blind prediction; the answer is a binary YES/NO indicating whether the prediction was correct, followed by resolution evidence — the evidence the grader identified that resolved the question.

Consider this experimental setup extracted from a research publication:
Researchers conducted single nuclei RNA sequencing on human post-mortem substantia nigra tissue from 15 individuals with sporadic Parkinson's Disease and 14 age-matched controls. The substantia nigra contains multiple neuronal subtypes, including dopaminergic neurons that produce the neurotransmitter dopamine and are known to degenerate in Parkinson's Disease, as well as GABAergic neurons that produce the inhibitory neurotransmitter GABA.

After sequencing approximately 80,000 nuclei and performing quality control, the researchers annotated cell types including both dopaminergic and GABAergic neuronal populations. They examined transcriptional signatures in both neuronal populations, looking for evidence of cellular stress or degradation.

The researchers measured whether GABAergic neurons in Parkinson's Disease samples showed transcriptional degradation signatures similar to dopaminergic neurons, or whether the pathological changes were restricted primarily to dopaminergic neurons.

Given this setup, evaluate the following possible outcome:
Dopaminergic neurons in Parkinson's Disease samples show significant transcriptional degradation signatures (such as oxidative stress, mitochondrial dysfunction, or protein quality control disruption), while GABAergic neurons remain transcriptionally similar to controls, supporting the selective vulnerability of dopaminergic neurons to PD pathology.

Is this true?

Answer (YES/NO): NO